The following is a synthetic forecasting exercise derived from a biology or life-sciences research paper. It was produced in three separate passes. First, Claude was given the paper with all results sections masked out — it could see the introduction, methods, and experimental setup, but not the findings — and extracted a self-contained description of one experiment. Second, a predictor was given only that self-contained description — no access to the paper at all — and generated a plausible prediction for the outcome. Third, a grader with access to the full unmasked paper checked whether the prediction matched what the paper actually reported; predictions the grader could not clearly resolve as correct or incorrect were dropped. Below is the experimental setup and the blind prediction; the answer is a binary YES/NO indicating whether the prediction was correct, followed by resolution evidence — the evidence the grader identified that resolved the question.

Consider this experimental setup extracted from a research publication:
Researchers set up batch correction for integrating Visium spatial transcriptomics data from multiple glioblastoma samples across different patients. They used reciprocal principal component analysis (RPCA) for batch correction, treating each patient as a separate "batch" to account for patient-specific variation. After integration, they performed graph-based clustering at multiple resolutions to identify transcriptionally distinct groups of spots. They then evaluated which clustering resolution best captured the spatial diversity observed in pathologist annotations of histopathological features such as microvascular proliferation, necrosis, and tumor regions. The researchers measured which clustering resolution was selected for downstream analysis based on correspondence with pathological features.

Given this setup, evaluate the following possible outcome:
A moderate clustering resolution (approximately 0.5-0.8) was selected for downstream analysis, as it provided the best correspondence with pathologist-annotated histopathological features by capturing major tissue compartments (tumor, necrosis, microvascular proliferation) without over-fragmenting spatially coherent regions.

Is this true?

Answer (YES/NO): NO